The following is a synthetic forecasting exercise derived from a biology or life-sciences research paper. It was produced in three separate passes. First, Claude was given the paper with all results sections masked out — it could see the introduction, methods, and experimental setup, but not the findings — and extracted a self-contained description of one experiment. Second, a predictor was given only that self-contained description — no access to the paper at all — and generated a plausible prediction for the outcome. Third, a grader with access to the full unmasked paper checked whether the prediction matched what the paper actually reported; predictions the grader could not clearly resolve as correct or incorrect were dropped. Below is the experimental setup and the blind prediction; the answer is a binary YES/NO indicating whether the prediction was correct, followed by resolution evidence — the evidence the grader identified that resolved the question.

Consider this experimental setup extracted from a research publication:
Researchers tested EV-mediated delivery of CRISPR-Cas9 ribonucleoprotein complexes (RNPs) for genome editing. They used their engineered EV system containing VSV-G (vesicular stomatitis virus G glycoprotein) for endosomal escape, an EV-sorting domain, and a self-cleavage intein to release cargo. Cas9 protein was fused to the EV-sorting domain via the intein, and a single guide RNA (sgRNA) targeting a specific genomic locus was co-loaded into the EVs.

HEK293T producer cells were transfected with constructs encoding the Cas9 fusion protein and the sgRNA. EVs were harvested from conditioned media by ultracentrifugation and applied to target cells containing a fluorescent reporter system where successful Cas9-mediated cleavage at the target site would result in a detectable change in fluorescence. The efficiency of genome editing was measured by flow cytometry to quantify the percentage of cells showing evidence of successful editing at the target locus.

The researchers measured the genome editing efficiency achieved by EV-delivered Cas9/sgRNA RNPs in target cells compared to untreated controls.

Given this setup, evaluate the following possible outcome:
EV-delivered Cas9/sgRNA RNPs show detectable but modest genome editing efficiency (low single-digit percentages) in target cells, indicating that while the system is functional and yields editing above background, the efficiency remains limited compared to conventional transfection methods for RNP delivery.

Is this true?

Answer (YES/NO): NO